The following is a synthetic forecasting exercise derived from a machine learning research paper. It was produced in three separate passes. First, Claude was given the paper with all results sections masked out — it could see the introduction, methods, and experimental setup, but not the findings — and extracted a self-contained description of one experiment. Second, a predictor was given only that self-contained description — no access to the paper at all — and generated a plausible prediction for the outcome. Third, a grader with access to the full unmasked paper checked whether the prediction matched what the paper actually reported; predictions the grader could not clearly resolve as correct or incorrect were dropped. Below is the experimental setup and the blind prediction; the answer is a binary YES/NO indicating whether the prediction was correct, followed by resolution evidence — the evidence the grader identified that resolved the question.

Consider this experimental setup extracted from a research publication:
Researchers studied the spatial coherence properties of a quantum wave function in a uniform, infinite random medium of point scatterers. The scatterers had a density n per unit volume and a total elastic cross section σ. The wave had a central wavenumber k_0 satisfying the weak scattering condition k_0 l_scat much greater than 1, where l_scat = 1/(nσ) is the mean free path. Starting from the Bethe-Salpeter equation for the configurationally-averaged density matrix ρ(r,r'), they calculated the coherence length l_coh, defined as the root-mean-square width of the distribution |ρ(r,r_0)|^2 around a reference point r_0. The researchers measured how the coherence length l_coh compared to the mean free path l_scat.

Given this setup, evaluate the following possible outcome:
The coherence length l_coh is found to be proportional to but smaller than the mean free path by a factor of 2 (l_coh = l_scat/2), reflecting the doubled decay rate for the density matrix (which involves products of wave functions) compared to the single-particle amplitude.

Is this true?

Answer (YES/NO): NO